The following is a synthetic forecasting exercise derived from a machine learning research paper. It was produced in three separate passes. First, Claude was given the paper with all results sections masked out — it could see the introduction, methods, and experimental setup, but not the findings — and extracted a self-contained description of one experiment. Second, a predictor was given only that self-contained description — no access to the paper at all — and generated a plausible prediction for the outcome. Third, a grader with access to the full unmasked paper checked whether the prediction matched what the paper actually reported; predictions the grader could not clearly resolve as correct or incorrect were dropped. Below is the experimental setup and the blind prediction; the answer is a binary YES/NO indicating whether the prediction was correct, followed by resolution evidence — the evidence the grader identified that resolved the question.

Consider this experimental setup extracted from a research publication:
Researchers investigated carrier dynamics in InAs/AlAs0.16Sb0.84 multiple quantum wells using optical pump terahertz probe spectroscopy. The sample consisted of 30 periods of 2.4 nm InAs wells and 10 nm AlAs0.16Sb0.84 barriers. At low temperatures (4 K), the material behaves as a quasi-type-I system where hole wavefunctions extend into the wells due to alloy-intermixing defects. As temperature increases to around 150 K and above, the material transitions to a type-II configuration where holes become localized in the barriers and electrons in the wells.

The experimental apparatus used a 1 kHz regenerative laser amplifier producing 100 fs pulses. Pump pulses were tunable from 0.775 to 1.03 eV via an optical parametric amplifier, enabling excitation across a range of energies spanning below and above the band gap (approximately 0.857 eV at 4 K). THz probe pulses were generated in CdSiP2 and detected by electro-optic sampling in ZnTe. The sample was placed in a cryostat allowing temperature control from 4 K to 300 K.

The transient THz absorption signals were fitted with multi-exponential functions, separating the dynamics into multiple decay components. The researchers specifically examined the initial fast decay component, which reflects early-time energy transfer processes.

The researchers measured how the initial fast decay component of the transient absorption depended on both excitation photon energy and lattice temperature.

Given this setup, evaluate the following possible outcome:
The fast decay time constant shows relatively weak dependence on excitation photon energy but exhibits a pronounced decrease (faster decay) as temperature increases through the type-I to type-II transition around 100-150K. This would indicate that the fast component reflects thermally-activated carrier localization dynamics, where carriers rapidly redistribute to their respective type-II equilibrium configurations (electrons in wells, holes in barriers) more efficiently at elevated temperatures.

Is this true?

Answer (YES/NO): NO